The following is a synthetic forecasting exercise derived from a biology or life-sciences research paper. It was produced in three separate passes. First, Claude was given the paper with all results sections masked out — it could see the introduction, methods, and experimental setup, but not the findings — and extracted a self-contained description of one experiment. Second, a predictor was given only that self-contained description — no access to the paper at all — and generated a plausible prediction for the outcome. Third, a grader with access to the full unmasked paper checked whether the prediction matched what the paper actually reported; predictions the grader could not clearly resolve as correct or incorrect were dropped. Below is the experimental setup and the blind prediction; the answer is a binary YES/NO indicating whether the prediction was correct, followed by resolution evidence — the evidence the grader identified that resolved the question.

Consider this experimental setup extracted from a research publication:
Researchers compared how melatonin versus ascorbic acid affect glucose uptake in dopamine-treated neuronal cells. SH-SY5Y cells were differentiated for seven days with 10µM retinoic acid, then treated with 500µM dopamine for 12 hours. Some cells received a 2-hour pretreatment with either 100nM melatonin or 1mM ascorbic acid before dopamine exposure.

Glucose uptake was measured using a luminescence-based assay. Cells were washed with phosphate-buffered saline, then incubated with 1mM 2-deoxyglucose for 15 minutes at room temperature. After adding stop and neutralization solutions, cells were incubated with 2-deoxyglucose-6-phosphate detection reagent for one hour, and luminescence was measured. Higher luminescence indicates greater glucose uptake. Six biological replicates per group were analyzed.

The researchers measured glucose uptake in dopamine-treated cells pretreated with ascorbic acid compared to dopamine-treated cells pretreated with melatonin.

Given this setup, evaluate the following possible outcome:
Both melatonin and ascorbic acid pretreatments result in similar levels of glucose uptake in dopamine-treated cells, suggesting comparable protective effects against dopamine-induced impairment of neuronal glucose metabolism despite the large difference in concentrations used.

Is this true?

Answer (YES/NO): NO